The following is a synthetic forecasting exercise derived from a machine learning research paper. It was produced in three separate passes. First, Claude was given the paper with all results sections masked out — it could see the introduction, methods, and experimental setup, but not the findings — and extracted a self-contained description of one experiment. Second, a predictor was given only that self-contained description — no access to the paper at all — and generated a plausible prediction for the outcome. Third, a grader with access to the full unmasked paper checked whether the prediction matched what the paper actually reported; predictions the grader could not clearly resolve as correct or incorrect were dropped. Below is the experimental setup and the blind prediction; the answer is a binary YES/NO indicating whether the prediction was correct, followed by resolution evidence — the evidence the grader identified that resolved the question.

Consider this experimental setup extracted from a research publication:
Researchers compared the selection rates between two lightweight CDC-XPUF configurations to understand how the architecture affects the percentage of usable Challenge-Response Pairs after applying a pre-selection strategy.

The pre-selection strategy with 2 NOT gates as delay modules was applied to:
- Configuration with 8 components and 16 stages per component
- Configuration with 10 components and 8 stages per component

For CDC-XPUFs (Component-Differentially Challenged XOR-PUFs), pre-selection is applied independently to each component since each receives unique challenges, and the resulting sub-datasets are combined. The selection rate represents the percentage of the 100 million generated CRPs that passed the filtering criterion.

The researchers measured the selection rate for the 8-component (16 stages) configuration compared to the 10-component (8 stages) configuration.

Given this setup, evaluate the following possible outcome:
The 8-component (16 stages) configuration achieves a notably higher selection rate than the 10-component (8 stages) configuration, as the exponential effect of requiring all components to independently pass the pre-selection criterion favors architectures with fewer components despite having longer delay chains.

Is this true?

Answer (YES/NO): YES